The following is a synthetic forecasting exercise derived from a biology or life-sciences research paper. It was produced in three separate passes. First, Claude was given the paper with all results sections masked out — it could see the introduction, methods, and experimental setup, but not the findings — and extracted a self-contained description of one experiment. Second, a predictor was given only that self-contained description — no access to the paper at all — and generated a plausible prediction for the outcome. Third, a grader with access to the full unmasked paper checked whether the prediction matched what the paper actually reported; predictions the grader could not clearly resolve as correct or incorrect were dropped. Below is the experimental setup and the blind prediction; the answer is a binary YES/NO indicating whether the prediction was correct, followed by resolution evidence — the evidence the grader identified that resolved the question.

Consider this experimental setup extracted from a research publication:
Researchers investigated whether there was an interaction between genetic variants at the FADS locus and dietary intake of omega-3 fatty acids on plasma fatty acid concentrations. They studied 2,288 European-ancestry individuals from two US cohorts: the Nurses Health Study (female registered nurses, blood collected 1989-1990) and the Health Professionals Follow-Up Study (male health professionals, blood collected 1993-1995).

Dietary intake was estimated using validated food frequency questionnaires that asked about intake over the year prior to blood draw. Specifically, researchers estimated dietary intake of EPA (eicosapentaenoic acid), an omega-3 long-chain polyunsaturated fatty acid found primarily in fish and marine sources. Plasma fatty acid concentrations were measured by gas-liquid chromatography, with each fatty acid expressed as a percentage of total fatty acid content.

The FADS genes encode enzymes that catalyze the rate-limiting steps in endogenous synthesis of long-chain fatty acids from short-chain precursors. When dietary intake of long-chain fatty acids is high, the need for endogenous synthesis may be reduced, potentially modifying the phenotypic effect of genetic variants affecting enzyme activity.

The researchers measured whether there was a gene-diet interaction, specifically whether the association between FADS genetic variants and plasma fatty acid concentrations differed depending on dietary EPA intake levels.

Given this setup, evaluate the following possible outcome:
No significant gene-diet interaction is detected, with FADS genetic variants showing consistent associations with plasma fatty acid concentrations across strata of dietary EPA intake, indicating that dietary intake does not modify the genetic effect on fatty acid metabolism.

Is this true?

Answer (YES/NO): NO